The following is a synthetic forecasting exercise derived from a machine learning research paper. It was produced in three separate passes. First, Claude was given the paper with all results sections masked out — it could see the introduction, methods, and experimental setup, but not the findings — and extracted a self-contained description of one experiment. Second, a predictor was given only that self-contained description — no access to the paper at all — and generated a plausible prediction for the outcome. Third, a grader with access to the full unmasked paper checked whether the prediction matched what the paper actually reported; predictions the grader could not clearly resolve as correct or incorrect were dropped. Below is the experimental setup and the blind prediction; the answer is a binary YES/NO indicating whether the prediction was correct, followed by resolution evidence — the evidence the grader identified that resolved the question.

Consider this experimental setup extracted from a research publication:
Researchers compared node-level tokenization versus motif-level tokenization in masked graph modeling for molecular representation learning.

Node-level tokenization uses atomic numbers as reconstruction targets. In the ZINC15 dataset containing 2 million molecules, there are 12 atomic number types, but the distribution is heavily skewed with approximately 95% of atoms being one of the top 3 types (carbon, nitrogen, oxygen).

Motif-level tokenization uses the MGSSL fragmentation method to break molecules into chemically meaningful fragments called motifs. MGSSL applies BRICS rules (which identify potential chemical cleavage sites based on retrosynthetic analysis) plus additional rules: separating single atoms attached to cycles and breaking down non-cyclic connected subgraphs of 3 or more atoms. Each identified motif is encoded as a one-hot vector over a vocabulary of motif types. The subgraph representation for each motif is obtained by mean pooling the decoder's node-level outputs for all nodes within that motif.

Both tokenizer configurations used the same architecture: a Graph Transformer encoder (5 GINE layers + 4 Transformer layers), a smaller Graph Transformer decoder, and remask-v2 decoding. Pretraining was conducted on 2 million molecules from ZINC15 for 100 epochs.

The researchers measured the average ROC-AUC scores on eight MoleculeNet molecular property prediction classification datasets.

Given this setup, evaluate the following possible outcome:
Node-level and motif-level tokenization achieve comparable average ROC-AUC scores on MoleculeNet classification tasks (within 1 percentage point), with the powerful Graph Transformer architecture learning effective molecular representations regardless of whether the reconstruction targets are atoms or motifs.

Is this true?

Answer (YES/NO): YES